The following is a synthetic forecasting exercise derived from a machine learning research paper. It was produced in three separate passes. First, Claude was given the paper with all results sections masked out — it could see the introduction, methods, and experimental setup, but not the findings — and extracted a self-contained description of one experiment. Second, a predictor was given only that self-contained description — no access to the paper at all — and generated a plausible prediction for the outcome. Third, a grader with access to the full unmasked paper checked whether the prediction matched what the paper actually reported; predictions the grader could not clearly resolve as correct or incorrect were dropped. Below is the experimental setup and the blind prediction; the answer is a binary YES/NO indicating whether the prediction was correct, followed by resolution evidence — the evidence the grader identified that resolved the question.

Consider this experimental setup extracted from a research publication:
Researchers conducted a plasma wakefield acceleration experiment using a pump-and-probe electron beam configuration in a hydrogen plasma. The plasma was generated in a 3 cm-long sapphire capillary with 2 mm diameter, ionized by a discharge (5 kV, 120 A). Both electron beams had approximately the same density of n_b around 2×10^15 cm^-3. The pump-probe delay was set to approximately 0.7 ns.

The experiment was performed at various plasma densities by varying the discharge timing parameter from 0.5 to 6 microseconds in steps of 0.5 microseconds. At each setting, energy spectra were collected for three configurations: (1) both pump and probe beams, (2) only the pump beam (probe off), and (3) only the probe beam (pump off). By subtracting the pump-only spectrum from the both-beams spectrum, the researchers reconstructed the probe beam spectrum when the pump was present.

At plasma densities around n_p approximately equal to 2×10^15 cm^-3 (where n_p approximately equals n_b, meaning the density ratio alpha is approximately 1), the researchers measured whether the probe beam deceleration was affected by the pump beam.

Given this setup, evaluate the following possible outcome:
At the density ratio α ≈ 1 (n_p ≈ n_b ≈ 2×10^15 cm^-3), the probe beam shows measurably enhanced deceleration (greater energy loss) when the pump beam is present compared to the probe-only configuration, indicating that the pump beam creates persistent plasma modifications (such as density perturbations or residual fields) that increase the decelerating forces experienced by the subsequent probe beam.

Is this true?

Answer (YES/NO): NO